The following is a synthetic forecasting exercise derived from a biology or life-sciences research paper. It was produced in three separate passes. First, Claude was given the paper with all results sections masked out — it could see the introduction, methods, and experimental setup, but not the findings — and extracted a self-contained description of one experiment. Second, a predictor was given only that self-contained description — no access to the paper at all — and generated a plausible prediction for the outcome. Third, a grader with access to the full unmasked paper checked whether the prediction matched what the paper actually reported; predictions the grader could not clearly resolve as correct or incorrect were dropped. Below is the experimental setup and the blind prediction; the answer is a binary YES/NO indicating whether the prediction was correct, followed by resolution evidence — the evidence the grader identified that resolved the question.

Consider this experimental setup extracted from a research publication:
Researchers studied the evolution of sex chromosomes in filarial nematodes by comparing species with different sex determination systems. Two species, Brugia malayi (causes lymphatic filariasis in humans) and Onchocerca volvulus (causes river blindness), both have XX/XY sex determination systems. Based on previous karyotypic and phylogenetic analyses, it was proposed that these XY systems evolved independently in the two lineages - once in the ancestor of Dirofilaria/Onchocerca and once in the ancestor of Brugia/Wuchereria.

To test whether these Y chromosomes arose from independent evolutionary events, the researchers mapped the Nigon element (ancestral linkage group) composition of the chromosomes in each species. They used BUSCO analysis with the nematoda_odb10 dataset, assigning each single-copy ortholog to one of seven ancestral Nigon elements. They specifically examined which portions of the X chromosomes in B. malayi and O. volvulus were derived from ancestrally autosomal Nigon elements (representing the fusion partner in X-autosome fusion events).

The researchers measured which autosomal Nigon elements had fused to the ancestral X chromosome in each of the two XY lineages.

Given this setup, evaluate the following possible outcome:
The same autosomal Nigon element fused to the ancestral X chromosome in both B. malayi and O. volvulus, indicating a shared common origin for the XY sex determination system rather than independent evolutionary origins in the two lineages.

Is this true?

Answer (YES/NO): NO